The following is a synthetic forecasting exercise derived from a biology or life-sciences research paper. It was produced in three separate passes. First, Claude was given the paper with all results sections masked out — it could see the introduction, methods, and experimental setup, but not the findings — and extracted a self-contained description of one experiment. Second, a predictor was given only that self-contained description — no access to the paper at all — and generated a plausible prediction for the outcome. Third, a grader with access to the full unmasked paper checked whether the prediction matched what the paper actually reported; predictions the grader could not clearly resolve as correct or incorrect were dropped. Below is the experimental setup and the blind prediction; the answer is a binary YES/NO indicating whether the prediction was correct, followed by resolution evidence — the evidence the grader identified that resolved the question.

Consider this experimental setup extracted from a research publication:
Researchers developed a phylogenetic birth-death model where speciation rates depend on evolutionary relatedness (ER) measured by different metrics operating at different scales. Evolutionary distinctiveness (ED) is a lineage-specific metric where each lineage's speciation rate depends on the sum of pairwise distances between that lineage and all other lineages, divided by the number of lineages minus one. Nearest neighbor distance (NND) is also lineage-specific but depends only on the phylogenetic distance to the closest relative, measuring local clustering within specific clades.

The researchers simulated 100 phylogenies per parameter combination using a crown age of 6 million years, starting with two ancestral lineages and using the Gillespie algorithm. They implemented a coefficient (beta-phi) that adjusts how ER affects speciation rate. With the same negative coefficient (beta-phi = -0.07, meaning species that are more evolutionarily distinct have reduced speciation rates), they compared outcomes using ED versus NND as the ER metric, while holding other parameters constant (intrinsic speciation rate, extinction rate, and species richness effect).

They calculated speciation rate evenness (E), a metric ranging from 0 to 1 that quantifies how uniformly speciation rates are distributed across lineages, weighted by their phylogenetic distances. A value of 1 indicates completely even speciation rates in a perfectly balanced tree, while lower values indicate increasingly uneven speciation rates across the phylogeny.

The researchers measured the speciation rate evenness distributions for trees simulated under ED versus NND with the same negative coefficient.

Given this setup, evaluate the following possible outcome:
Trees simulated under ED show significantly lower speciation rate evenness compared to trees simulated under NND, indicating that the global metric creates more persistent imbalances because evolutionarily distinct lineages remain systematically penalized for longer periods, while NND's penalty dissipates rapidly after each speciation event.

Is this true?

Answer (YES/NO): NO